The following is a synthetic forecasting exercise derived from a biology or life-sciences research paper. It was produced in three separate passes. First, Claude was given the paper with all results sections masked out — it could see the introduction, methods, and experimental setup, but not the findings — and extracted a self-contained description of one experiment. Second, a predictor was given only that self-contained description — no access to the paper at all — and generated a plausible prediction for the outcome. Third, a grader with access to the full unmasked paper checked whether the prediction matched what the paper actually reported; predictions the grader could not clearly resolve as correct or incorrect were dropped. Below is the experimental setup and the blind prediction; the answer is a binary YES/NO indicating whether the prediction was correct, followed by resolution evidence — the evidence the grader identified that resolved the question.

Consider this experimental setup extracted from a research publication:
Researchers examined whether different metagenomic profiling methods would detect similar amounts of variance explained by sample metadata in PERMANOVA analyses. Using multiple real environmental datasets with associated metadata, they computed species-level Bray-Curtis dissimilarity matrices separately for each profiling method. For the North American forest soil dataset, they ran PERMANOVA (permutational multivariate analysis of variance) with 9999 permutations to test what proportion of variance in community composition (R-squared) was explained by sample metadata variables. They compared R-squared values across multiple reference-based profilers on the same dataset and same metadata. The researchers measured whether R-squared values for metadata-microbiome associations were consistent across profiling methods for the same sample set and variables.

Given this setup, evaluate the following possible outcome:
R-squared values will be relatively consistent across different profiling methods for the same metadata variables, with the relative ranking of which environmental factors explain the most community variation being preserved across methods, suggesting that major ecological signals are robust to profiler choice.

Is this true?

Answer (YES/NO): NO